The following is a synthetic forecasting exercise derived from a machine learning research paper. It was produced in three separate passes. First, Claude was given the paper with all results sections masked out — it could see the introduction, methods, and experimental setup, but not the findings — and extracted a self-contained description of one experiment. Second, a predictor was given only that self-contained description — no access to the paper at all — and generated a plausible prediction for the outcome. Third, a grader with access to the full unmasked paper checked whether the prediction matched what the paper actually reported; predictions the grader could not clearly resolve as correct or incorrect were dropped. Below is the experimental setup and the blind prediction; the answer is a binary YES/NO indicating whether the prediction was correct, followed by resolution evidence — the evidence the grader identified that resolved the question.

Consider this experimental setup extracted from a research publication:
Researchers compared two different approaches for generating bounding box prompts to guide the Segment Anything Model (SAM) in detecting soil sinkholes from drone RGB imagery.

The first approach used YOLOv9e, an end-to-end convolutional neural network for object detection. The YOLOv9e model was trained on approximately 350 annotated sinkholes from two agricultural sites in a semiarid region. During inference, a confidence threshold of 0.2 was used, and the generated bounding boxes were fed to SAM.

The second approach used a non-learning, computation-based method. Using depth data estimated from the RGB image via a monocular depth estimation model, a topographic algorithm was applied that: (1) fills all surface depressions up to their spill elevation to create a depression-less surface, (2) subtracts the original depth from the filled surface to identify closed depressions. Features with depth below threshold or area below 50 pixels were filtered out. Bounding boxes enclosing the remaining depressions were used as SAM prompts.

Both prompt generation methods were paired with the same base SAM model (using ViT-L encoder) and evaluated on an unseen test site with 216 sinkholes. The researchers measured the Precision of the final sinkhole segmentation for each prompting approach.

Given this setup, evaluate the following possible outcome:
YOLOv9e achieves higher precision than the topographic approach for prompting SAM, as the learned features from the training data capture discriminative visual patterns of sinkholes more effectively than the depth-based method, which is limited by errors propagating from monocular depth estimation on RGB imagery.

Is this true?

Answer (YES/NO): NO